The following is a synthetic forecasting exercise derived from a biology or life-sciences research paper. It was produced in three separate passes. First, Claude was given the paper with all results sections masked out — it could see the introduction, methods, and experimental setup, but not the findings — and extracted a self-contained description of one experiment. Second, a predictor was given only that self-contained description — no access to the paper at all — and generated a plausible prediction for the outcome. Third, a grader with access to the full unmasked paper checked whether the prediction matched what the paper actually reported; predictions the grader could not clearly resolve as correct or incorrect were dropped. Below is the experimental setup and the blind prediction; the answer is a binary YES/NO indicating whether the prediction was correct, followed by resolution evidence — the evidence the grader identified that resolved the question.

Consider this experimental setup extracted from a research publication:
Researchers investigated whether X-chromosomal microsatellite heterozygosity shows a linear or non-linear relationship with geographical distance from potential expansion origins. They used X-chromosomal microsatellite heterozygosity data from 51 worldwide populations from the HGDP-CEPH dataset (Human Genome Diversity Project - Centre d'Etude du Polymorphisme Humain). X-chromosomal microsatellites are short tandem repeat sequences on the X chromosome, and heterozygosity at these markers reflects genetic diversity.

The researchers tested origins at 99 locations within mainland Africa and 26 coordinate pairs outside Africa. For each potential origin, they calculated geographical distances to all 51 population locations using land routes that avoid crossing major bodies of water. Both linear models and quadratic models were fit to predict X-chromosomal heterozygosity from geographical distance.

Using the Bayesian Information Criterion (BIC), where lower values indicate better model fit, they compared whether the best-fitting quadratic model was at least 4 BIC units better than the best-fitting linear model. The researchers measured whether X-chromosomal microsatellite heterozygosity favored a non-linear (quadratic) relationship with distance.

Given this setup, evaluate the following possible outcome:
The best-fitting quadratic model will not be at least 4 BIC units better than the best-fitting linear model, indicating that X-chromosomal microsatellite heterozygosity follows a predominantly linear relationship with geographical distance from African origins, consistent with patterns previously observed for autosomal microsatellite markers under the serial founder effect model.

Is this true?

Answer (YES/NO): YES